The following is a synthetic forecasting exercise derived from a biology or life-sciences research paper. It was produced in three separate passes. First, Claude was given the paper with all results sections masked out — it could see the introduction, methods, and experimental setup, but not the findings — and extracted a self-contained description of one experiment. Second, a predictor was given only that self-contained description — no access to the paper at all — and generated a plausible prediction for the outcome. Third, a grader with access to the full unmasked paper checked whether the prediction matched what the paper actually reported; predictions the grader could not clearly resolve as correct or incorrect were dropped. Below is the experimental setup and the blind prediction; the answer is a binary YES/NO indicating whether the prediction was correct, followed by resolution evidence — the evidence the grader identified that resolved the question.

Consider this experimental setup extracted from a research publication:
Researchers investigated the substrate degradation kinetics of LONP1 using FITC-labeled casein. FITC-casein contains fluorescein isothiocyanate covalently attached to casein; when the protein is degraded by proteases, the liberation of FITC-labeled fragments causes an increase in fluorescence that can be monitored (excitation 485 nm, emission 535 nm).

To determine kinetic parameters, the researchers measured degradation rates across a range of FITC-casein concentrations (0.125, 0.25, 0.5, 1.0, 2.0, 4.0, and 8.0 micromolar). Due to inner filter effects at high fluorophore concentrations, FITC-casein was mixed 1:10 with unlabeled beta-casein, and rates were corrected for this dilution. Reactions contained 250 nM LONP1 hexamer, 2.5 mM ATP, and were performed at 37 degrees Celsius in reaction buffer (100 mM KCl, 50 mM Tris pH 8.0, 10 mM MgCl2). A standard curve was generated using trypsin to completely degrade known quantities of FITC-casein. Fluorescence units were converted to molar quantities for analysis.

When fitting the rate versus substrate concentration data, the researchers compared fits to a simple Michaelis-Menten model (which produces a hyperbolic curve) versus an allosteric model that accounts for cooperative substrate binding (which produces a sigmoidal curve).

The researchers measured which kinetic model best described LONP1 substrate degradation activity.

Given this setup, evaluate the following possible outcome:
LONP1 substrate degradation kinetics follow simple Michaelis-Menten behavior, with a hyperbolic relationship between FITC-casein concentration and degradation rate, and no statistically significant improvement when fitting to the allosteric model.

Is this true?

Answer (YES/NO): NO